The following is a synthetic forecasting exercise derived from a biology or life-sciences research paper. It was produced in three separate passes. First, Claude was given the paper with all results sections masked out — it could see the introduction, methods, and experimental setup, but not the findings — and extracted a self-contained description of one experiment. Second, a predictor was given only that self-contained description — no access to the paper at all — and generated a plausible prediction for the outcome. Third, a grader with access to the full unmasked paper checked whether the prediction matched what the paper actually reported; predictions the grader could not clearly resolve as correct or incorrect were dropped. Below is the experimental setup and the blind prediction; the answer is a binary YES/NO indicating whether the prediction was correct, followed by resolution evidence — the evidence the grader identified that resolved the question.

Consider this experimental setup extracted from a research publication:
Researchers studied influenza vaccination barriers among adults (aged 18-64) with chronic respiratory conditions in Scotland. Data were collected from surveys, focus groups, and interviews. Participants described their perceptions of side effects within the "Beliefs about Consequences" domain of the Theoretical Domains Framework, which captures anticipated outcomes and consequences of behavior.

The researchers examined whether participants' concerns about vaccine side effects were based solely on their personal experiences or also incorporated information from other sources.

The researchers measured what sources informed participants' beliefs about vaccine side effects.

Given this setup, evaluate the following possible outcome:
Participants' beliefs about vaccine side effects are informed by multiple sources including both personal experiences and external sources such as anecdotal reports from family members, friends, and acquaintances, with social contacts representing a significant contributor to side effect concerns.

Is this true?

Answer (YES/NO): YES